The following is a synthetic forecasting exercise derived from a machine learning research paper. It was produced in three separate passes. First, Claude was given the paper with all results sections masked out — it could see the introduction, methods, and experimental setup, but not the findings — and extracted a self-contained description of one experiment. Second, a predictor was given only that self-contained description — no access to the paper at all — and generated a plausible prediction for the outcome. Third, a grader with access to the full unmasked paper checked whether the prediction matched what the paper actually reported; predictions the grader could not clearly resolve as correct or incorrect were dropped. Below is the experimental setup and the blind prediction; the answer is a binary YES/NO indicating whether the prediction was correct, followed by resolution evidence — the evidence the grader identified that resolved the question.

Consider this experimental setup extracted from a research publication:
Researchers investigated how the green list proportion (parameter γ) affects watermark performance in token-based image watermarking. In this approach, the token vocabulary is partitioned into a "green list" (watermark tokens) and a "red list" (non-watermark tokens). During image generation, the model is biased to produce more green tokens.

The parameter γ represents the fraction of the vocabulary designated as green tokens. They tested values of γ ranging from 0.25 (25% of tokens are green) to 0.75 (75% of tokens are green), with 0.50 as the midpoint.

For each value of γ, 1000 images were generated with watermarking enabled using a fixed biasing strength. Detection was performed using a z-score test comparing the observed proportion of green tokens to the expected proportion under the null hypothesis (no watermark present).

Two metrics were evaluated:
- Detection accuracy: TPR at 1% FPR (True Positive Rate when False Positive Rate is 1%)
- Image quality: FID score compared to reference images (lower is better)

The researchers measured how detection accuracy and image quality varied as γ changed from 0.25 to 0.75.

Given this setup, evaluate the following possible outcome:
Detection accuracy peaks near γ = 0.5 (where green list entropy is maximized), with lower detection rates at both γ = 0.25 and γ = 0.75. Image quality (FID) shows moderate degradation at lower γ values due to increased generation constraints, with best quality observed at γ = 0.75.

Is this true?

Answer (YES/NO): NO